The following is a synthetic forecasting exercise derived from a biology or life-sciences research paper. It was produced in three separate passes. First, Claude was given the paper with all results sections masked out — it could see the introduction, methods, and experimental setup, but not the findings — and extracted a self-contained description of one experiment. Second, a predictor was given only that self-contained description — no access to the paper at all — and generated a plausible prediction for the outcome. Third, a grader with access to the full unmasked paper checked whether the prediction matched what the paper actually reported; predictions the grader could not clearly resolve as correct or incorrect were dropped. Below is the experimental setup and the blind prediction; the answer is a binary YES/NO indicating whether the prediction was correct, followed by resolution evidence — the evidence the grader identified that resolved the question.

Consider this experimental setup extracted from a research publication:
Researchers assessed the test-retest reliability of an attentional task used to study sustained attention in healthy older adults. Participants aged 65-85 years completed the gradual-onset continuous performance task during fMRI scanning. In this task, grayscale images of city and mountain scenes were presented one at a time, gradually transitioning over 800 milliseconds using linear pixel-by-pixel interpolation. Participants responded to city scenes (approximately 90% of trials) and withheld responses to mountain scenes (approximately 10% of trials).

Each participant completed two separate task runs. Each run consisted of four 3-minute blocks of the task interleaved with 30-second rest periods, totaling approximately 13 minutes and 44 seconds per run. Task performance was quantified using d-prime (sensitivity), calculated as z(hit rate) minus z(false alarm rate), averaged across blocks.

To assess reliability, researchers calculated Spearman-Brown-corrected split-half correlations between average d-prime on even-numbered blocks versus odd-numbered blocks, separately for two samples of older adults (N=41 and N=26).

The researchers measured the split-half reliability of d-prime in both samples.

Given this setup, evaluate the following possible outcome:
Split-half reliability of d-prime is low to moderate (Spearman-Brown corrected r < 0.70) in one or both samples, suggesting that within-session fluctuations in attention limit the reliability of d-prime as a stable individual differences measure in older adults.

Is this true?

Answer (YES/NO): NO